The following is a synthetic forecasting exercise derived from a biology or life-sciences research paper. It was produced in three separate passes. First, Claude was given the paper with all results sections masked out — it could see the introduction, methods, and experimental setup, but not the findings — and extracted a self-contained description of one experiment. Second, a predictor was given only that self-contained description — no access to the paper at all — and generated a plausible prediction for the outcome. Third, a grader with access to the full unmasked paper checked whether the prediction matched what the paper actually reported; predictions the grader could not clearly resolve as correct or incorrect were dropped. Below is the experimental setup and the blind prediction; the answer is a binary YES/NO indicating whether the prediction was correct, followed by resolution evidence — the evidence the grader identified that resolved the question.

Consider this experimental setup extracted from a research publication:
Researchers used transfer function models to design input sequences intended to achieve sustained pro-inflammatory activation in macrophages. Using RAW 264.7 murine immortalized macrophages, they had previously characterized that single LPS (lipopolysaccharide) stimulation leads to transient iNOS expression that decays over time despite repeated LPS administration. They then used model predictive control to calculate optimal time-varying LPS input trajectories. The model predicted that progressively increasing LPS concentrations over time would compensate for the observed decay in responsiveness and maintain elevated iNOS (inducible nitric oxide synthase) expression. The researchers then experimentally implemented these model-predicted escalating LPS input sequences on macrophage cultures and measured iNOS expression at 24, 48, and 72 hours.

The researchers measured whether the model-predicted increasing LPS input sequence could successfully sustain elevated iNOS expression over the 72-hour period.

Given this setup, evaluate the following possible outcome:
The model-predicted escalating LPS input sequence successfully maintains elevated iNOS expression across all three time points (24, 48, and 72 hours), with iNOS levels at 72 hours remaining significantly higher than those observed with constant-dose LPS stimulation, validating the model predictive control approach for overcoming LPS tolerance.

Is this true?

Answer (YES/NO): NO